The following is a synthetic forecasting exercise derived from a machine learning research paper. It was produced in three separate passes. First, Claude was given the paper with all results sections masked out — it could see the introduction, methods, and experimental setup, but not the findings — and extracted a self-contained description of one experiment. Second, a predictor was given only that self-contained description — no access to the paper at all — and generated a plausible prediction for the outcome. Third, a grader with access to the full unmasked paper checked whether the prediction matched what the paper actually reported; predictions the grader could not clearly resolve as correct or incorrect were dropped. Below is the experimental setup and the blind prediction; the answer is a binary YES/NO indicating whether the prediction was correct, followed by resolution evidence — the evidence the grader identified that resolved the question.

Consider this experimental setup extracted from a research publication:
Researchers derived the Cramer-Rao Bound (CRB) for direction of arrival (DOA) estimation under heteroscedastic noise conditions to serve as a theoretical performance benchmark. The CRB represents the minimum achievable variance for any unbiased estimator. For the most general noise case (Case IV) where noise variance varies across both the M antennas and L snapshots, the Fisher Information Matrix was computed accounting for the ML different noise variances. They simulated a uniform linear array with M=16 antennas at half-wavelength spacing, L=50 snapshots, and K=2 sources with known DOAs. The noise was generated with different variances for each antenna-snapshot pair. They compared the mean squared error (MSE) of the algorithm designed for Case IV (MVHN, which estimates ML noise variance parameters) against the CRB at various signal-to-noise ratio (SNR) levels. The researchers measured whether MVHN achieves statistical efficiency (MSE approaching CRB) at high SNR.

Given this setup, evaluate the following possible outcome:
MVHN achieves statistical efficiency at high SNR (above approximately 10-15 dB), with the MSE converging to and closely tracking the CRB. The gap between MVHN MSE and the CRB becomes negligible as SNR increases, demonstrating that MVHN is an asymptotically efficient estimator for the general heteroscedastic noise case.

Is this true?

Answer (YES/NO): NO